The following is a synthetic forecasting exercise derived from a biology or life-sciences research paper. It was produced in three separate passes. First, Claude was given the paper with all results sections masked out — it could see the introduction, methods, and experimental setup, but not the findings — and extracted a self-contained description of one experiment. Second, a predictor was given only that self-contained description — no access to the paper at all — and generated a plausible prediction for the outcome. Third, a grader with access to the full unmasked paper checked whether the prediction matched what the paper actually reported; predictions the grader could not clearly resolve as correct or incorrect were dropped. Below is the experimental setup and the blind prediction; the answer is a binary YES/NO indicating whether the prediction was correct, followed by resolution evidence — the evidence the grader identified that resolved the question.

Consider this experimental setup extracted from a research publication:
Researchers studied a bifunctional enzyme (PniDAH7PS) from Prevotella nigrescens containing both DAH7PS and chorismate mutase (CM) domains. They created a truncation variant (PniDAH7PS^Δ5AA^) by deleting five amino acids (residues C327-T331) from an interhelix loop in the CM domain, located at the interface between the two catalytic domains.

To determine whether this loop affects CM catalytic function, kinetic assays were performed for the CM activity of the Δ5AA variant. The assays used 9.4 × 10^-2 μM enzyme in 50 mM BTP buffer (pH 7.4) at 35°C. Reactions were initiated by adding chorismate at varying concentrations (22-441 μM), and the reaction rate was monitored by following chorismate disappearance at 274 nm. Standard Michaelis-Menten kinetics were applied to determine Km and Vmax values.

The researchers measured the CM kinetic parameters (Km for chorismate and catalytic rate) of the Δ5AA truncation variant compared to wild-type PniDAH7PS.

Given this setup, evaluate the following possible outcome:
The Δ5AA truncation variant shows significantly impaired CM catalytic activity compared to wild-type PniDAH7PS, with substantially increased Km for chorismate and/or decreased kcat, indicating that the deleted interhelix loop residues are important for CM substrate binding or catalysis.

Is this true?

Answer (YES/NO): YES